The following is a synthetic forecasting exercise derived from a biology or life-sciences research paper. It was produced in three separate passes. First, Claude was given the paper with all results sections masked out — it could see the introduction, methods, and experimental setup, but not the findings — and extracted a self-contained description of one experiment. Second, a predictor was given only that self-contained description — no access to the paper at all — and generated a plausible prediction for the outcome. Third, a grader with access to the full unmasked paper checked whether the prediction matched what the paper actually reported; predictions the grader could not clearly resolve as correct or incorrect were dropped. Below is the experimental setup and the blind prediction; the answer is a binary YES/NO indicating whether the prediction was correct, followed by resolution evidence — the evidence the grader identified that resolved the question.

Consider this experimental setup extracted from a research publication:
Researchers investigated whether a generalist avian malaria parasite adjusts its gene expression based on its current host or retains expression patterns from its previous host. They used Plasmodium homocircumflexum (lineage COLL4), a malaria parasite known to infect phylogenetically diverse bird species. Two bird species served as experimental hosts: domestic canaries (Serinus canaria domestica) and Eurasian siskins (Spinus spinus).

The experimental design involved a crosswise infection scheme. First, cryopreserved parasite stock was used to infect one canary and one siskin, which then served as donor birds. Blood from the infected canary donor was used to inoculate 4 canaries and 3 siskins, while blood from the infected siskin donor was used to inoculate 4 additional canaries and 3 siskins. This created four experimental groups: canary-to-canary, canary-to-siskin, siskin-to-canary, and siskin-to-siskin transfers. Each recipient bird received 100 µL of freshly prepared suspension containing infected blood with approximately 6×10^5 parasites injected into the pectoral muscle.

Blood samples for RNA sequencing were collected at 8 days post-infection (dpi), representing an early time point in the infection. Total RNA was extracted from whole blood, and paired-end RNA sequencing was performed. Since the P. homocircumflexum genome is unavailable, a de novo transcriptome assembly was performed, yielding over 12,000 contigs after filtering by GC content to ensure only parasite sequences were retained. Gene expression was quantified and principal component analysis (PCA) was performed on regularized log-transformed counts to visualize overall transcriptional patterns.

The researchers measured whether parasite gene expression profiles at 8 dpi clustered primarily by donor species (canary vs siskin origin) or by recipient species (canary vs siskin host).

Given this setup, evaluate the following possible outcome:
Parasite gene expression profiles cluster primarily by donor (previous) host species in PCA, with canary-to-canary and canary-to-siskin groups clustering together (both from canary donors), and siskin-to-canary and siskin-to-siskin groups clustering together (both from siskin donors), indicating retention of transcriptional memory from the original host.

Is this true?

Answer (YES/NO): YES